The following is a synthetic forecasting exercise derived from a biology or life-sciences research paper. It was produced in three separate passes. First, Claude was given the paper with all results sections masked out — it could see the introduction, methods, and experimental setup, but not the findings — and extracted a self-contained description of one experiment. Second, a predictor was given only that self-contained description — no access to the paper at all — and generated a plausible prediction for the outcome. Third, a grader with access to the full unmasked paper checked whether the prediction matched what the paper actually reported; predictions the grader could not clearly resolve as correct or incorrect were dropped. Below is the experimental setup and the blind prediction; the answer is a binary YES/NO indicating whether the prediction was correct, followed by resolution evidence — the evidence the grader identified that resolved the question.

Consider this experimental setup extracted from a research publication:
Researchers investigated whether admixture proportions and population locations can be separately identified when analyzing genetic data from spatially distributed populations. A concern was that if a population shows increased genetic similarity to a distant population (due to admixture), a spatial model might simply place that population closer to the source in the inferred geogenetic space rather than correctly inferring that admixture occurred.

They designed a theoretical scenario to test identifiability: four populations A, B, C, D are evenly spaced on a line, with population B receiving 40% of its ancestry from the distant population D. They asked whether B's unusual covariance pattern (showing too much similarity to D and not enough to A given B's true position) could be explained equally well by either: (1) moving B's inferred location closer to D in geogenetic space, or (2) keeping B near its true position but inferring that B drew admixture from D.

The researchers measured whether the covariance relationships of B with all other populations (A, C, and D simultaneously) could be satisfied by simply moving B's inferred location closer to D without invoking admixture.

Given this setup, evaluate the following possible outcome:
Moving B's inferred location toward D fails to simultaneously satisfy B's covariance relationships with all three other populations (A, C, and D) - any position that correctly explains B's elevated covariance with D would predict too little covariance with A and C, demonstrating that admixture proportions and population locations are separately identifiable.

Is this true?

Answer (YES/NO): NO